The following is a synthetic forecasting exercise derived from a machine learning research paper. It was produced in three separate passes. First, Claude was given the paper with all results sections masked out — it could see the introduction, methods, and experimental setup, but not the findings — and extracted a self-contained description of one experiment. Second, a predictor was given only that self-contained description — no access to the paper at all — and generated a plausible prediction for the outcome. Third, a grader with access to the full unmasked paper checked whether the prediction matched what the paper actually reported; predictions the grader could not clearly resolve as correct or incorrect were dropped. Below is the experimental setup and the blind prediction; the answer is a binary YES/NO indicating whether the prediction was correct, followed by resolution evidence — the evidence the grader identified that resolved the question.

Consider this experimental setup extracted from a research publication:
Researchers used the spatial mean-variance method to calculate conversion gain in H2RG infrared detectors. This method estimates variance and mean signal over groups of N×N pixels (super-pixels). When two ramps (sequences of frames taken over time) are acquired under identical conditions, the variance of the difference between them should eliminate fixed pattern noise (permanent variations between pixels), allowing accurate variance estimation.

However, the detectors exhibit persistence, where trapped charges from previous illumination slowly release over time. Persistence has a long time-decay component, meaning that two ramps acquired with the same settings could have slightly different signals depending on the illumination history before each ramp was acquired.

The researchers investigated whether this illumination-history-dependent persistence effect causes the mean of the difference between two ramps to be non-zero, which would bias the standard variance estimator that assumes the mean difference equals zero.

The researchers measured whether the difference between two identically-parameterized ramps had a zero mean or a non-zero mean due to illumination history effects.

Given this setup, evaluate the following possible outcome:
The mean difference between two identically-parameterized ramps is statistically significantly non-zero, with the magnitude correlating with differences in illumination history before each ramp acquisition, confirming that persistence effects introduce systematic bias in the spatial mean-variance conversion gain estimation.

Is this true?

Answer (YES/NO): YES